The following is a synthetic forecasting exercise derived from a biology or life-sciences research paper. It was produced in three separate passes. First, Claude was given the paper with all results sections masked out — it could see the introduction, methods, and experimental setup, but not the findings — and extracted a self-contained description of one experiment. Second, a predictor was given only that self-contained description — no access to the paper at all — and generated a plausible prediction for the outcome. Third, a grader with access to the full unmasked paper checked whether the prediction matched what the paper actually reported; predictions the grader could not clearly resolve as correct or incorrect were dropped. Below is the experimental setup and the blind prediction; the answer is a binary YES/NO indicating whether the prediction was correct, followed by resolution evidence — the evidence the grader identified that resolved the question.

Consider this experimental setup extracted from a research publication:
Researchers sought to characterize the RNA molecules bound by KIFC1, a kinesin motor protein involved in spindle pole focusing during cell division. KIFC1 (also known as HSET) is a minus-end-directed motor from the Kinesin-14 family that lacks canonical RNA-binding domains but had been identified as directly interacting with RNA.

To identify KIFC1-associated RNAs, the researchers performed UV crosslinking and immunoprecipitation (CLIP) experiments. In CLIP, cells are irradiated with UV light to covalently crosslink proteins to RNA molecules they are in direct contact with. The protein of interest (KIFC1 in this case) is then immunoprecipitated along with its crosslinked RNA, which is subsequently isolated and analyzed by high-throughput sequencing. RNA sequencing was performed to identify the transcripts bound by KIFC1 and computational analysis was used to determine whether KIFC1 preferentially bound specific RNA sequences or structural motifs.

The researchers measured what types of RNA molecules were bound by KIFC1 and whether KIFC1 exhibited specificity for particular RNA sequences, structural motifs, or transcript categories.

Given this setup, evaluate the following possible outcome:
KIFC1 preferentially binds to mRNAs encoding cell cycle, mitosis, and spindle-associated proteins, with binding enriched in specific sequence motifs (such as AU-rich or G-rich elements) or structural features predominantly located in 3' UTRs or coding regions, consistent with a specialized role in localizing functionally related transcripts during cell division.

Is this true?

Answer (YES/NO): NO